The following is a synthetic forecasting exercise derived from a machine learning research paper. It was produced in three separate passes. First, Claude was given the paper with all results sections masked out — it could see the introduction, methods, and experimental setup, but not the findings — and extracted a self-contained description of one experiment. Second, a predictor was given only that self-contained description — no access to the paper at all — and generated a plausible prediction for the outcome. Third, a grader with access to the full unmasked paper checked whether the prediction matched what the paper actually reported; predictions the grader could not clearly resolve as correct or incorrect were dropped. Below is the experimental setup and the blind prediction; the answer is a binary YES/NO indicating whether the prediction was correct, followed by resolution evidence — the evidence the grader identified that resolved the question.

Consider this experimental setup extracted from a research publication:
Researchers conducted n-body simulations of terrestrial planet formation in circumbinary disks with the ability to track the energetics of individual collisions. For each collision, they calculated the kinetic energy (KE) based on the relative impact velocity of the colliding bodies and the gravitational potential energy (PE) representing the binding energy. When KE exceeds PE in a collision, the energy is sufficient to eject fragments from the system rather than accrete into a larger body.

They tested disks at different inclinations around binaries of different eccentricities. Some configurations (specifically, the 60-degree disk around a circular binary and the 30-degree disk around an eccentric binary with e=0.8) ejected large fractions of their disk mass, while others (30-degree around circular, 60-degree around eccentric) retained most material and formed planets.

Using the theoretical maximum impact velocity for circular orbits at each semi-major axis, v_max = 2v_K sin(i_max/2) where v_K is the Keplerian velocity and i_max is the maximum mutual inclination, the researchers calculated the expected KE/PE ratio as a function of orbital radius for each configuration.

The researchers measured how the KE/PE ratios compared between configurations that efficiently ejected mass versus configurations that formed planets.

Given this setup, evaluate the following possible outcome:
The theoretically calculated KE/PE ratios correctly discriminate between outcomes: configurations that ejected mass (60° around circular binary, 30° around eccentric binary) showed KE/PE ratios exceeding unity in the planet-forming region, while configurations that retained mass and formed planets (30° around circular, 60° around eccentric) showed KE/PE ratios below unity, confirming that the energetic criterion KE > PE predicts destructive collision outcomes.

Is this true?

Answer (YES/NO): YES